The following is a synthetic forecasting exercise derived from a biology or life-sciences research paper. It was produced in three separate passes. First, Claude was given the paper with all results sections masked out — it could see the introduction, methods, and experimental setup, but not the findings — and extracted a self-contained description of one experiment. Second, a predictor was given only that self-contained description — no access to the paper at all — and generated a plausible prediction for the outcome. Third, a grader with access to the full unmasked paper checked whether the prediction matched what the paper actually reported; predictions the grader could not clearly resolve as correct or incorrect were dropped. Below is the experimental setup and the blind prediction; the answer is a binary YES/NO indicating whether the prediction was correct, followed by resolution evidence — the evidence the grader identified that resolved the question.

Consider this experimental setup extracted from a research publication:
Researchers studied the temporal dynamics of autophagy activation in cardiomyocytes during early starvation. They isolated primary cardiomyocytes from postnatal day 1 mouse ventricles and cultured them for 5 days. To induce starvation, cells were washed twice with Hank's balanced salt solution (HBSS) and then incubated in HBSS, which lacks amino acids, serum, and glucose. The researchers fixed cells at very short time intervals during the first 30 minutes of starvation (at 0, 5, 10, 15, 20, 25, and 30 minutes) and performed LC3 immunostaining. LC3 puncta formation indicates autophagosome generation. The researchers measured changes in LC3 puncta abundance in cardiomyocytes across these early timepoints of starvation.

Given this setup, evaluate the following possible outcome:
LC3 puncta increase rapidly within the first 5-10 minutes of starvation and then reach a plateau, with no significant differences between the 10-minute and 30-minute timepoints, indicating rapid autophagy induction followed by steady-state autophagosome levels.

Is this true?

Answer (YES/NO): NO